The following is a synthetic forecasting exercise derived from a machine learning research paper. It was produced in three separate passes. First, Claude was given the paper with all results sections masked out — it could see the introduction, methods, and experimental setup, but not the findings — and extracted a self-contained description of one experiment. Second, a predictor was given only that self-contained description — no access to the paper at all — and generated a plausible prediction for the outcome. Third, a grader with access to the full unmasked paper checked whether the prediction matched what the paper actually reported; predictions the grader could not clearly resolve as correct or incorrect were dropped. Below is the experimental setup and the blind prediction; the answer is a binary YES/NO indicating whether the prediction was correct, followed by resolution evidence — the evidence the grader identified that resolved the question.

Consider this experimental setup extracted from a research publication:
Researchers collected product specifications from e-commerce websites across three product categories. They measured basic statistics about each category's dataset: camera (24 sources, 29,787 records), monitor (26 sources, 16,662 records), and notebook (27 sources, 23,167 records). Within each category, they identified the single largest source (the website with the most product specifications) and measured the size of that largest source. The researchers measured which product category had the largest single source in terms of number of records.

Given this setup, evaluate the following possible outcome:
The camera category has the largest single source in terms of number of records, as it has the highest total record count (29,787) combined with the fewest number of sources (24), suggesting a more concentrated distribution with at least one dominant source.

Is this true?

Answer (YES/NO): YES